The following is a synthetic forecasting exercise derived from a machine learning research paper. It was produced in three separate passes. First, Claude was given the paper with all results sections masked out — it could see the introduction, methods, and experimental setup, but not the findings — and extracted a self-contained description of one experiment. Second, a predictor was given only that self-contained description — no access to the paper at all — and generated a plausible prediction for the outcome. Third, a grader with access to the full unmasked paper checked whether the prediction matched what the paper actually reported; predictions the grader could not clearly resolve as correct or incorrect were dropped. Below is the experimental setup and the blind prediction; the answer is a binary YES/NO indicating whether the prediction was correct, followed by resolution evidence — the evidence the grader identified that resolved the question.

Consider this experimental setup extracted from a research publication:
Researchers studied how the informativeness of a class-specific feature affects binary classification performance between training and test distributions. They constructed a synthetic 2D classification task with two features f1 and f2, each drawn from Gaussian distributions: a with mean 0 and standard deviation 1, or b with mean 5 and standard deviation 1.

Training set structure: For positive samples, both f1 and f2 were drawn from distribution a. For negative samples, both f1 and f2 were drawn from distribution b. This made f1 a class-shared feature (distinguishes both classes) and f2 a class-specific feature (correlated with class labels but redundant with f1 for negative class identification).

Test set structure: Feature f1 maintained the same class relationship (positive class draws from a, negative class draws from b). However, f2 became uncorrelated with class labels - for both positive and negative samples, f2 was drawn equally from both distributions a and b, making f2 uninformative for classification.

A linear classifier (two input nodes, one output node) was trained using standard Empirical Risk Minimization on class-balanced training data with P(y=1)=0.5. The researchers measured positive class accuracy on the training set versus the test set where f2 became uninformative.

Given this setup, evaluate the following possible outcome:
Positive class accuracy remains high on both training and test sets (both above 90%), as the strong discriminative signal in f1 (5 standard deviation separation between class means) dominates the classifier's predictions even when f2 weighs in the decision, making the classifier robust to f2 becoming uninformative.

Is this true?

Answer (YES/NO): NO